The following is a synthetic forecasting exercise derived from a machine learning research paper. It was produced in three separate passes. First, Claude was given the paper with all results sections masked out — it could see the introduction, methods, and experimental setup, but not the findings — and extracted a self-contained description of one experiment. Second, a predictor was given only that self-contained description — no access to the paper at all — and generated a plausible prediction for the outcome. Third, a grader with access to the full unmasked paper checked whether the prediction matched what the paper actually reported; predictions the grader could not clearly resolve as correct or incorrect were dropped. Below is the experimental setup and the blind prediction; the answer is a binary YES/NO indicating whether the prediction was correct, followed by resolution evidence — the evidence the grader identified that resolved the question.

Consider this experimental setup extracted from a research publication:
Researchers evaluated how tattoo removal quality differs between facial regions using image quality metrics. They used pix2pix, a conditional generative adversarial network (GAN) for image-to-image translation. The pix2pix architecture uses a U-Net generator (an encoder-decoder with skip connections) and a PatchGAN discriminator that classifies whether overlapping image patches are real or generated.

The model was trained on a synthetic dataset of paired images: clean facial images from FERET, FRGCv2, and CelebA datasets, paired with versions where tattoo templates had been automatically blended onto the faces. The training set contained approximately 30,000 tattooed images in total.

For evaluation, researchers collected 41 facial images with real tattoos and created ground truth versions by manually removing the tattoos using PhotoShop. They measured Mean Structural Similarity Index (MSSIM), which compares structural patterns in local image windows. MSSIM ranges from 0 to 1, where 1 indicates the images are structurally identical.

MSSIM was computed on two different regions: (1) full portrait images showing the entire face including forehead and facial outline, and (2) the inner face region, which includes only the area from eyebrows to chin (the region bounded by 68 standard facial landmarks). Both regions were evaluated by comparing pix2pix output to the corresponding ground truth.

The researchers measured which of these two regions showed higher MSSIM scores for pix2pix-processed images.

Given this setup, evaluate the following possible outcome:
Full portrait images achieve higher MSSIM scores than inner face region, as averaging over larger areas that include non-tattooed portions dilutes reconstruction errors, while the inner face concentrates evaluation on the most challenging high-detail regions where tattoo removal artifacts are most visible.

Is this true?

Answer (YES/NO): NO